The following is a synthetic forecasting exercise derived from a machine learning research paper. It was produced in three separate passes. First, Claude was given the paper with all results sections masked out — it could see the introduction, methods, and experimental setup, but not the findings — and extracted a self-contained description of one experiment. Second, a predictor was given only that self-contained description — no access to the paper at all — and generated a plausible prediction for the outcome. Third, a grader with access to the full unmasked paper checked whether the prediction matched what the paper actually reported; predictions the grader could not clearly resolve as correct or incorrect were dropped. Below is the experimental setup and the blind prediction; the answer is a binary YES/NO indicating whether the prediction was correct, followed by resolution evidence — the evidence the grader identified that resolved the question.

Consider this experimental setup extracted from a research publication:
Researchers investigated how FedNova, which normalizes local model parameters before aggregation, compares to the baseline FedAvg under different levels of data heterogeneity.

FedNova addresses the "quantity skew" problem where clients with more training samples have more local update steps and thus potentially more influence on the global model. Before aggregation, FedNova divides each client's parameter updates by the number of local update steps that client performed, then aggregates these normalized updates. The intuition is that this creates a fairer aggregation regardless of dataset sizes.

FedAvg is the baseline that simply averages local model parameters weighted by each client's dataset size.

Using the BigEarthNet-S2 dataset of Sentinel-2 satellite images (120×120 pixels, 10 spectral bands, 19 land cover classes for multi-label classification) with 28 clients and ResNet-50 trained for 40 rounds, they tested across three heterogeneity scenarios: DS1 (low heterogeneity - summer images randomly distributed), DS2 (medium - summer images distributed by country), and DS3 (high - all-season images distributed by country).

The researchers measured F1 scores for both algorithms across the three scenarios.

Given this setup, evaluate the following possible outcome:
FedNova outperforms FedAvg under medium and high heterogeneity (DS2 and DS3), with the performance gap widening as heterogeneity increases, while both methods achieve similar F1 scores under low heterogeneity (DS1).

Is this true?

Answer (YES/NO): NO